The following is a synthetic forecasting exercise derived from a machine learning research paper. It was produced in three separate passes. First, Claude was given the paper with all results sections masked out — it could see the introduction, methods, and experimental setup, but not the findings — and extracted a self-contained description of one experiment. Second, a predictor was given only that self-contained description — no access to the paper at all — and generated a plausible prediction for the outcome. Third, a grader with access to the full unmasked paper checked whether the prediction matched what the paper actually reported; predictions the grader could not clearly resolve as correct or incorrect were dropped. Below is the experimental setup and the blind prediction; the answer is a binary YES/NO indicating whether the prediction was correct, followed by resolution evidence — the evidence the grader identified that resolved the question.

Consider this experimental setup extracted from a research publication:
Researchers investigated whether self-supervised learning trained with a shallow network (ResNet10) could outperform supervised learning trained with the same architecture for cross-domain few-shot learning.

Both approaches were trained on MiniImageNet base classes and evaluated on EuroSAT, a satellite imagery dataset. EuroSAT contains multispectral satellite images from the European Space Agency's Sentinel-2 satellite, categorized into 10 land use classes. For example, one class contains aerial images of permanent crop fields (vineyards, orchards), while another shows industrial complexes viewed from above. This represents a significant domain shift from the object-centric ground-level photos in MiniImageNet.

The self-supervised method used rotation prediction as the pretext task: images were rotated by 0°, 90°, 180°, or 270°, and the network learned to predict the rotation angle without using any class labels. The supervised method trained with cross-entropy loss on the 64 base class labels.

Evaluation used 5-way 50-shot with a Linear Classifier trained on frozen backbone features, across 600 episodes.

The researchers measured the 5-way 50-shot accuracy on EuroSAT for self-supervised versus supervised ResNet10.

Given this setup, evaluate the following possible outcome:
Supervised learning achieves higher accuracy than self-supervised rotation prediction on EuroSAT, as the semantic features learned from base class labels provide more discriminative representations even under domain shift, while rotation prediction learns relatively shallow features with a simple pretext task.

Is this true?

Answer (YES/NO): NO